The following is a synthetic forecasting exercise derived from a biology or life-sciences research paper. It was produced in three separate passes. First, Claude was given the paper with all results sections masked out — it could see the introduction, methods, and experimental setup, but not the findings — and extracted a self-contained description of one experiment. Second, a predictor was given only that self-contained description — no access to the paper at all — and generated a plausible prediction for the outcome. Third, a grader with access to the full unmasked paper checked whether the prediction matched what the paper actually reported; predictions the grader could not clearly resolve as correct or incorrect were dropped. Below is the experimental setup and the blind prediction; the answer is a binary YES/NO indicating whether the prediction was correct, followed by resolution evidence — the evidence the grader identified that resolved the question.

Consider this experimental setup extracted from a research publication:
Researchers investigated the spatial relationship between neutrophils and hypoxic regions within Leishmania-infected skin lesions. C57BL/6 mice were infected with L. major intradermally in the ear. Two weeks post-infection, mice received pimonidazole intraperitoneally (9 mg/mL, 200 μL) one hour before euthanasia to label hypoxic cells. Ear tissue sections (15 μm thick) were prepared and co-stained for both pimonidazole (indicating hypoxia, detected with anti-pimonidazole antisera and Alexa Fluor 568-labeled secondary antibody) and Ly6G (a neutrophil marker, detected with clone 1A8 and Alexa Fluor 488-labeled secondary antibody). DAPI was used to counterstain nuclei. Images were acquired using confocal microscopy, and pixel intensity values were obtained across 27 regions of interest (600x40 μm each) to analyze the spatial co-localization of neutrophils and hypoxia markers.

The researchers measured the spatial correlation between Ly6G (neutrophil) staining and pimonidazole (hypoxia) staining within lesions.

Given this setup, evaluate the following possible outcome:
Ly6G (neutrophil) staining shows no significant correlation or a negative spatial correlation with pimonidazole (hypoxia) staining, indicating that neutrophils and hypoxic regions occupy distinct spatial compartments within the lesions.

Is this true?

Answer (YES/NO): YES